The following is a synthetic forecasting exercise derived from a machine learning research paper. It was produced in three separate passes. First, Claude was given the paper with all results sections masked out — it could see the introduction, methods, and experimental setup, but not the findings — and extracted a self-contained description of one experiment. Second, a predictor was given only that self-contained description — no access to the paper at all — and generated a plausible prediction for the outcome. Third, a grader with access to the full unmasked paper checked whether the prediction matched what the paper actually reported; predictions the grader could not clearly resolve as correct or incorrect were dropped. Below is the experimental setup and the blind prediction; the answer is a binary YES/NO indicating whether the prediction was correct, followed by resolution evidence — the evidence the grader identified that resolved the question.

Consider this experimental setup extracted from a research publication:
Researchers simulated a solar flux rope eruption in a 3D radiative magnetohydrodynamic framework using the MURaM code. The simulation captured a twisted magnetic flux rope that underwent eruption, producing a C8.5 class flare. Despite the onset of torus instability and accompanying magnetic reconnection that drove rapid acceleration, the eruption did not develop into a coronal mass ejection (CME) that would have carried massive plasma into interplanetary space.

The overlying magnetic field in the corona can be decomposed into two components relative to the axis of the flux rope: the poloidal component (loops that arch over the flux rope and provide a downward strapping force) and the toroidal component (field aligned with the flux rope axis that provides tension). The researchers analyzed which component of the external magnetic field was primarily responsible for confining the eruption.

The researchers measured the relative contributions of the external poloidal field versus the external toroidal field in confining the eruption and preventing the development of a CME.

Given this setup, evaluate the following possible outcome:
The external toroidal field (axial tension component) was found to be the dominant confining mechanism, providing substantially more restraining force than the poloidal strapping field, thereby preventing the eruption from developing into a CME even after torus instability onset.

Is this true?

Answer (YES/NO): YES